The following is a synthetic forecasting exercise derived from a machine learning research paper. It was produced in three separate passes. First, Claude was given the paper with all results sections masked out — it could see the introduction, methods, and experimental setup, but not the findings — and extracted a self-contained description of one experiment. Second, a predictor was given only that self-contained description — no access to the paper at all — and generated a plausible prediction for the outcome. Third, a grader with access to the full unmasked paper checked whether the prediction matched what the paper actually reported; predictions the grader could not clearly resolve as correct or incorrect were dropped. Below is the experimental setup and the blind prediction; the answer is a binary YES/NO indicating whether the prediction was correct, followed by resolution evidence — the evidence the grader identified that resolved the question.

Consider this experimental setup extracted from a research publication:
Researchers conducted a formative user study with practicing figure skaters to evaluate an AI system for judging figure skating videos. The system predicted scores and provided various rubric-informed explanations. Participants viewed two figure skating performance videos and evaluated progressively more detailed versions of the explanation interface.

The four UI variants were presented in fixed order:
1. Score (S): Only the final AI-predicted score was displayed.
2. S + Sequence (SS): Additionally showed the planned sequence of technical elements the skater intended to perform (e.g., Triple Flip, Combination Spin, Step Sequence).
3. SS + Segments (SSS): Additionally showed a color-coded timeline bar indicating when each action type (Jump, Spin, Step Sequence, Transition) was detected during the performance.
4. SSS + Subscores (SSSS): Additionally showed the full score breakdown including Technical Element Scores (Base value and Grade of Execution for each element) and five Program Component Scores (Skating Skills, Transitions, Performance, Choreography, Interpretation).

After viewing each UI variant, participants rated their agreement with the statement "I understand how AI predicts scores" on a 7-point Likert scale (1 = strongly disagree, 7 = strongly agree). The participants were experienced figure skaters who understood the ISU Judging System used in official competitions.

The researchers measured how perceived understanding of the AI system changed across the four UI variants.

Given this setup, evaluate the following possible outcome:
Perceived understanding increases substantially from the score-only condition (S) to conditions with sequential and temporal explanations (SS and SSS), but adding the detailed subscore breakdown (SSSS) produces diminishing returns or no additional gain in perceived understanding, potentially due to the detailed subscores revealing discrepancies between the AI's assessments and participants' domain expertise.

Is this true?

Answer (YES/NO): NO